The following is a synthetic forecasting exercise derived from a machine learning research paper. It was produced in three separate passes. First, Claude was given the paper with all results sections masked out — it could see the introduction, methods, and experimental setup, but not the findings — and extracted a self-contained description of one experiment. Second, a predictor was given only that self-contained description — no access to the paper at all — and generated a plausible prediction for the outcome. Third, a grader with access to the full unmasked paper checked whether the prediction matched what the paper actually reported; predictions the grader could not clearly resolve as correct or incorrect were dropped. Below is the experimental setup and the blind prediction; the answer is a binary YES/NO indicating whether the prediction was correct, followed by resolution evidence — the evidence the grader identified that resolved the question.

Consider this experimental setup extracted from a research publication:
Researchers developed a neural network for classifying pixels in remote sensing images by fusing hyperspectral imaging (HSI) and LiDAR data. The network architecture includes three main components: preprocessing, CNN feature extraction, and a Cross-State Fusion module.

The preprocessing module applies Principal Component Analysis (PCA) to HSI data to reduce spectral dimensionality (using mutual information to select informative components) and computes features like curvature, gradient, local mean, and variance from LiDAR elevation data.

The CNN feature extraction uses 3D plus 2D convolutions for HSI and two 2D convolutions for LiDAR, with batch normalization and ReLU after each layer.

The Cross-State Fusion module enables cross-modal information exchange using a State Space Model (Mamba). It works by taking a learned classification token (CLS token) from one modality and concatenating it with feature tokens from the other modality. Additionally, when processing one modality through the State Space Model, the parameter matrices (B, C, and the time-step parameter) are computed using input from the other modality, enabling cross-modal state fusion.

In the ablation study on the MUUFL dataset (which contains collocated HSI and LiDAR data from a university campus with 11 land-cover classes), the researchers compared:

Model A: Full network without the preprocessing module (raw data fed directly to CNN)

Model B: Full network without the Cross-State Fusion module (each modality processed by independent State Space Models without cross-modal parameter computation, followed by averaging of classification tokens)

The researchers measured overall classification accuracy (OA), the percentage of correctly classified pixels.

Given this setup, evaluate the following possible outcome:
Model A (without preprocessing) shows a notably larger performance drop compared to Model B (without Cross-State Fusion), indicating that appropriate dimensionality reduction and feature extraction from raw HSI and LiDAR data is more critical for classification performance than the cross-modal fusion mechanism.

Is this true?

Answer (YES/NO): NO